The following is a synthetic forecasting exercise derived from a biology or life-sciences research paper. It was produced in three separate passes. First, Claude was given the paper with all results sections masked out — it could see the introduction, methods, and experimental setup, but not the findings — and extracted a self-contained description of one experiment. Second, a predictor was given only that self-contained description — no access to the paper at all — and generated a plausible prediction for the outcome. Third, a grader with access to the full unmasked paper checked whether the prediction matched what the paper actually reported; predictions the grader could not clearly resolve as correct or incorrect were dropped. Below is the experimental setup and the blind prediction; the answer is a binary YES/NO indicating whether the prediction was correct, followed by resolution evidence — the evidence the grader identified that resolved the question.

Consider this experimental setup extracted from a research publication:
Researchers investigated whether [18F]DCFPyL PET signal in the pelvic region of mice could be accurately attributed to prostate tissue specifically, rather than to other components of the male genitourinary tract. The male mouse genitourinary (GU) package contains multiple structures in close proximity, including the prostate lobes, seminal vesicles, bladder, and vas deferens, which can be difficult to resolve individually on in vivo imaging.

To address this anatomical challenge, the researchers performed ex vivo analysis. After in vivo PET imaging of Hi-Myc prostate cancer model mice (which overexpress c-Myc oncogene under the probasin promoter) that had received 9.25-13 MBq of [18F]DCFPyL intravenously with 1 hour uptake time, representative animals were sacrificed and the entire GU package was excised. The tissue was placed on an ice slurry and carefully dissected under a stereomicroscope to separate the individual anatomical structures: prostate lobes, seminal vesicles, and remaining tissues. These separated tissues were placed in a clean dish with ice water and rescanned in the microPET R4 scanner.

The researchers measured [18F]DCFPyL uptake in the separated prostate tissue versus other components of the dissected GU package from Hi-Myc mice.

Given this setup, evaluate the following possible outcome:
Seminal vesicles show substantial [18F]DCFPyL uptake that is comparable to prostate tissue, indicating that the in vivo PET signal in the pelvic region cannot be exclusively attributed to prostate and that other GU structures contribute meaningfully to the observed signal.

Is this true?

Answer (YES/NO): NO